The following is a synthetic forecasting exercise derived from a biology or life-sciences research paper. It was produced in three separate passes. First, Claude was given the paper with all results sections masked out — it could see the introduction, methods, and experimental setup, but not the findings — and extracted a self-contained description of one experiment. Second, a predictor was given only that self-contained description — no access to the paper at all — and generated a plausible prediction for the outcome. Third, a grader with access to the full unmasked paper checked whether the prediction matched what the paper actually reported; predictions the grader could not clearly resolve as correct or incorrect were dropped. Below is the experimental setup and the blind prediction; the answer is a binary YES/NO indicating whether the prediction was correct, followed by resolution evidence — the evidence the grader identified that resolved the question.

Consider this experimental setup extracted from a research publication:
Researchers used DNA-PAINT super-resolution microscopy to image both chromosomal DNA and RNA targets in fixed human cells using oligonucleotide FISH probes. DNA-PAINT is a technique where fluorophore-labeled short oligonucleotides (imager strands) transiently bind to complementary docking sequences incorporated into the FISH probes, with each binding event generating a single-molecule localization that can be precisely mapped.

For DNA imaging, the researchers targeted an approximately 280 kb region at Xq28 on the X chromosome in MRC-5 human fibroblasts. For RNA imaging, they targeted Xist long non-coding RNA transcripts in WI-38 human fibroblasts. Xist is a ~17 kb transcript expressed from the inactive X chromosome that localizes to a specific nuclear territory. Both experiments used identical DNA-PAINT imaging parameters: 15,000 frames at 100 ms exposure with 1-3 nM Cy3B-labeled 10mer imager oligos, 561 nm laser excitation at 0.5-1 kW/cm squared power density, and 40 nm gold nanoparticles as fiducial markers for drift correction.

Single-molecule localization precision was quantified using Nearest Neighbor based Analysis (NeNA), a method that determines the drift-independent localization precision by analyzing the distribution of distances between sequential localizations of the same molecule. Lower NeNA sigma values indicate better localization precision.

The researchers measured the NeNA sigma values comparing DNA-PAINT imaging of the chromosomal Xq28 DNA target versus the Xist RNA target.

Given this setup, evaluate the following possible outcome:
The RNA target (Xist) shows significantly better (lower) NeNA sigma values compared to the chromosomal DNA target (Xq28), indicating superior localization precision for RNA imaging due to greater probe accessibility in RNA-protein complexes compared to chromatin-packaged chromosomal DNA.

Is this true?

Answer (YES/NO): NO